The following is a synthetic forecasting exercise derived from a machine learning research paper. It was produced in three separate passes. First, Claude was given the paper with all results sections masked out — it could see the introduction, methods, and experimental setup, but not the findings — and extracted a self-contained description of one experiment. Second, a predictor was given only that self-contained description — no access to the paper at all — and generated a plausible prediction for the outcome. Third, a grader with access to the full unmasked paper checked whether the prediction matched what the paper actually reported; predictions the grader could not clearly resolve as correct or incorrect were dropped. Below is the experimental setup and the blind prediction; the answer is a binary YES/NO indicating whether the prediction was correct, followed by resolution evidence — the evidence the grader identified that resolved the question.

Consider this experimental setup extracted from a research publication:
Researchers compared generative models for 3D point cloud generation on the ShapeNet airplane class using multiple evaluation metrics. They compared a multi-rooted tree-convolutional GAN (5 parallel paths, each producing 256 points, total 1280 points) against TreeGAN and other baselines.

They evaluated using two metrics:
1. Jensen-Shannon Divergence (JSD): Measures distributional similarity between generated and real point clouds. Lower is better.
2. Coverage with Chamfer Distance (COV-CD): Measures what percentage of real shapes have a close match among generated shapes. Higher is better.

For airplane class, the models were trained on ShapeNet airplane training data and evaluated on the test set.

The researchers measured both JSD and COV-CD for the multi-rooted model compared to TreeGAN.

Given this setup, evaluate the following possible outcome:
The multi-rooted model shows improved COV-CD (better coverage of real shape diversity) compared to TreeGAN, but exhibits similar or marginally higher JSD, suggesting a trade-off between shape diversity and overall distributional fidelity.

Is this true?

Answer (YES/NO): NO